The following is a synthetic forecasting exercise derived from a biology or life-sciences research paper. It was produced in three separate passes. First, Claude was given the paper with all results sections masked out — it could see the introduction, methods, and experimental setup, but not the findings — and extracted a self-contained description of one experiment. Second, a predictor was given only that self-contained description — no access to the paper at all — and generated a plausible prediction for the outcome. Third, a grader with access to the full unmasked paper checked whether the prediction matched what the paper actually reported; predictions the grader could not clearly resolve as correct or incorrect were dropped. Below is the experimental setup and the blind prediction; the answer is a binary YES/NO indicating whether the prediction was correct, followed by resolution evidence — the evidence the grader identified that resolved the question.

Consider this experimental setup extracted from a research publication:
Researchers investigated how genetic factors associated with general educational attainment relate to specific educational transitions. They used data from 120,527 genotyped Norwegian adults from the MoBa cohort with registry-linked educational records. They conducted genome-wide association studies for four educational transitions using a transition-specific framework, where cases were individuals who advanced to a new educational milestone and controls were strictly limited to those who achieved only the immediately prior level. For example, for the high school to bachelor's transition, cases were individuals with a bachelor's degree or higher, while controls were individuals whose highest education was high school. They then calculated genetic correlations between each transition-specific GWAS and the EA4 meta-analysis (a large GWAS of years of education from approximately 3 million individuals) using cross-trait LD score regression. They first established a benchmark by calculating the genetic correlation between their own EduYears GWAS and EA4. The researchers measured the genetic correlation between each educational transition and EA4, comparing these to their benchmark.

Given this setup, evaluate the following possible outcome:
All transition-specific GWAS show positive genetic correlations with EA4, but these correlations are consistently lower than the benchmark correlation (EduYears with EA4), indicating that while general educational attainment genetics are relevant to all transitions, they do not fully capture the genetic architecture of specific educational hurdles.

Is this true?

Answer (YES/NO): NO